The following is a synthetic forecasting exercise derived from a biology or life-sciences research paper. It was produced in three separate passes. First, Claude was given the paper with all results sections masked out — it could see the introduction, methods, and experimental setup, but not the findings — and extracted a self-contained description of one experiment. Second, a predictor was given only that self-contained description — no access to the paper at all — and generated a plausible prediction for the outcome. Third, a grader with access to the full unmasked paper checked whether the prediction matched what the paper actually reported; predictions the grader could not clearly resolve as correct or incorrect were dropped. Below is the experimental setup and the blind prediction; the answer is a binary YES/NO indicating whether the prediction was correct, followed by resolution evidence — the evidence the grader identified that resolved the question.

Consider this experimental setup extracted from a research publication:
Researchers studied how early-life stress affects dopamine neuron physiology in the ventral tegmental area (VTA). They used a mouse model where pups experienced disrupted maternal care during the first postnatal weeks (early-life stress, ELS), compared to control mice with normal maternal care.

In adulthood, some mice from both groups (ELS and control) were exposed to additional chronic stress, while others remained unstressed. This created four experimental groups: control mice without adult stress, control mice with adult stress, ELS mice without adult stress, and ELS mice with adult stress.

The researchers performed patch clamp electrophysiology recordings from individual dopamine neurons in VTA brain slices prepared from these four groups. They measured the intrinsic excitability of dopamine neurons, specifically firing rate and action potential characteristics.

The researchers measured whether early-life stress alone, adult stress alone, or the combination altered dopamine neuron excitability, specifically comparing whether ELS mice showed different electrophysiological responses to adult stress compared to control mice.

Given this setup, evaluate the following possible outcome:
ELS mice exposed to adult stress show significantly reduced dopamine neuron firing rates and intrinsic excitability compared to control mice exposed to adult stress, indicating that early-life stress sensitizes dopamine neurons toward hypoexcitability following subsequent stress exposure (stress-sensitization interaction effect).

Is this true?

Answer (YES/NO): NO